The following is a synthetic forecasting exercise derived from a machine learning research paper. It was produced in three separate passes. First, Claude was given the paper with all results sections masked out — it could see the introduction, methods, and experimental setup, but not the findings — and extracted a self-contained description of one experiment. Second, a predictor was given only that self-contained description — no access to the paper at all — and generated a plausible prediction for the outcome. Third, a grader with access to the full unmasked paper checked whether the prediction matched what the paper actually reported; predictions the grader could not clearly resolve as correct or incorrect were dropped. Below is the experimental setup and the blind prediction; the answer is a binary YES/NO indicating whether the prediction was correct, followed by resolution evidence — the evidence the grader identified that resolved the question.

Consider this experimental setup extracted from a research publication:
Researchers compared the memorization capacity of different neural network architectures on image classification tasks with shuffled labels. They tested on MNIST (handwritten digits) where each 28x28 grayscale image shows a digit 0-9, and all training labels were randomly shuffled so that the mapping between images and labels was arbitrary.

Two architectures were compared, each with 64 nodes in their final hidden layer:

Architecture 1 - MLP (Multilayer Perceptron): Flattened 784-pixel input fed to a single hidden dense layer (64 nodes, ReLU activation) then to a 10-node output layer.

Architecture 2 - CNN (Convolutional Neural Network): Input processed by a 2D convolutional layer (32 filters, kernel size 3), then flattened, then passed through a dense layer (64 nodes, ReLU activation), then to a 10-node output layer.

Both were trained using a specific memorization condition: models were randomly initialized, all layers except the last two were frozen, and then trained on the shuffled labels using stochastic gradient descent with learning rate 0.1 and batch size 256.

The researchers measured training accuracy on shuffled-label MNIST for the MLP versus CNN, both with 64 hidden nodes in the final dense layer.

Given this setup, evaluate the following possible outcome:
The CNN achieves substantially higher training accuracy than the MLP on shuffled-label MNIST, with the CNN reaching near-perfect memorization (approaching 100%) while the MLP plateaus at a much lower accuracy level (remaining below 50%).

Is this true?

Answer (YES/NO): NO